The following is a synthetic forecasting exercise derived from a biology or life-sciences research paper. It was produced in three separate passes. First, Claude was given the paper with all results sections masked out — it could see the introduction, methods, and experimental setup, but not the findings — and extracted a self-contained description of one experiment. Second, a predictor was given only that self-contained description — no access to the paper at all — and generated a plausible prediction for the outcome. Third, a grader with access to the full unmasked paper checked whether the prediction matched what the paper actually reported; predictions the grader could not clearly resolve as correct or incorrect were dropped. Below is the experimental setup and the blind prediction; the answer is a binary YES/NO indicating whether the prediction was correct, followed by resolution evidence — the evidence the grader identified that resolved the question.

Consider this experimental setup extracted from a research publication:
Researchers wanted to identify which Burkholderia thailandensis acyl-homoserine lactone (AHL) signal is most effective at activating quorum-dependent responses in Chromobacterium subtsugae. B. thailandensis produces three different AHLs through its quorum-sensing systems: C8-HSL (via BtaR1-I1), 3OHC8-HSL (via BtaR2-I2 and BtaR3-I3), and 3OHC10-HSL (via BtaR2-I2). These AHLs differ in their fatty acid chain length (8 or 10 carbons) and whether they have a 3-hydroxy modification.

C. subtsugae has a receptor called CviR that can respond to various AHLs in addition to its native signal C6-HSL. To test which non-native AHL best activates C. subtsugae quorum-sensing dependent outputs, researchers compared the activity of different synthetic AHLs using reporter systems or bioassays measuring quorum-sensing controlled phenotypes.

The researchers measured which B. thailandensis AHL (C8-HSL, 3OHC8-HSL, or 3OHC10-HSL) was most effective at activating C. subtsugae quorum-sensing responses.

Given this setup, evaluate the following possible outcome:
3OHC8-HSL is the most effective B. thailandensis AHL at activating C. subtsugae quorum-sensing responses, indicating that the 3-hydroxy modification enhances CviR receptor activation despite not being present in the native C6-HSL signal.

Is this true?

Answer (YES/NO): NO